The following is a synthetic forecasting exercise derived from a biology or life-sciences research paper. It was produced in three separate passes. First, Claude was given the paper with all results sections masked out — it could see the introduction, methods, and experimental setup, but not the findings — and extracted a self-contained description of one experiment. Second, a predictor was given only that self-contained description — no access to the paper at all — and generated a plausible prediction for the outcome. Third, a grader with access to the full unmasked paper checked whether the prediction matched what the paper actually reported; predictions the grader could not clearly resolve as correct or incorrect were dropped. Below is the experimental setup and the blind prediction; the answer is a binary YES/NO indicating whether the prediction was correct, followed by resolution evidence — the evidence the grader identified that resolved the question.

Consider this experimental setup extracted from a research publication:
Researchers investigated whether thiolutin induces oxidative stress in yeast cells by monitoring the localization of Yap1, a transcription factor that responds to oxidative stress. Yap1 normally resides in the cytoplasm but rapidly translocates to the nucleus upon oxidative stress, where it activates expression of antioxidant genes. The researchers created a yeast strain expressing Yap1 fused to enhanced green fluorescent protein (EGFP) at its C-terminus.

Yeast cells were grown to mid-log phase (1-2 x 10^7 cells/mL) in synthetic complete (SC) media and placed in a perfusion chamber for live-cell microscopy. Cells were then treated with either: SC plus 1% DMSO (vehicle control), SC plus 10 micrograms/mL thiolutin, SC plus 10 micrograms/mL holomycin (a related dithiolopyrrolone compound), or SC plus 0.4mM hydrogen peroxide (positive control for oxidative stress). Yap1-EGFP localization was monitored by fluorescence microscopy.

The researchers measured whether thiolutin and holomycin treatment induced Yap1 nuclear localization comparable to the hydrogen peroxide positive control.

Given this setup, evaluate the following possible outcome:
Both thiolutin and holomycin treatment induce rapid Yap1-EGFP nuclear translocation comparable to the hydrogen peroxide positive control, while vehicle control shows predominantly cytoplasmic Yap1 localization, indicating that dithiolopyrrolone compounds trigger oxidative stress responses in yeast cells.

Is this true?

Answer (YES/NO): NO